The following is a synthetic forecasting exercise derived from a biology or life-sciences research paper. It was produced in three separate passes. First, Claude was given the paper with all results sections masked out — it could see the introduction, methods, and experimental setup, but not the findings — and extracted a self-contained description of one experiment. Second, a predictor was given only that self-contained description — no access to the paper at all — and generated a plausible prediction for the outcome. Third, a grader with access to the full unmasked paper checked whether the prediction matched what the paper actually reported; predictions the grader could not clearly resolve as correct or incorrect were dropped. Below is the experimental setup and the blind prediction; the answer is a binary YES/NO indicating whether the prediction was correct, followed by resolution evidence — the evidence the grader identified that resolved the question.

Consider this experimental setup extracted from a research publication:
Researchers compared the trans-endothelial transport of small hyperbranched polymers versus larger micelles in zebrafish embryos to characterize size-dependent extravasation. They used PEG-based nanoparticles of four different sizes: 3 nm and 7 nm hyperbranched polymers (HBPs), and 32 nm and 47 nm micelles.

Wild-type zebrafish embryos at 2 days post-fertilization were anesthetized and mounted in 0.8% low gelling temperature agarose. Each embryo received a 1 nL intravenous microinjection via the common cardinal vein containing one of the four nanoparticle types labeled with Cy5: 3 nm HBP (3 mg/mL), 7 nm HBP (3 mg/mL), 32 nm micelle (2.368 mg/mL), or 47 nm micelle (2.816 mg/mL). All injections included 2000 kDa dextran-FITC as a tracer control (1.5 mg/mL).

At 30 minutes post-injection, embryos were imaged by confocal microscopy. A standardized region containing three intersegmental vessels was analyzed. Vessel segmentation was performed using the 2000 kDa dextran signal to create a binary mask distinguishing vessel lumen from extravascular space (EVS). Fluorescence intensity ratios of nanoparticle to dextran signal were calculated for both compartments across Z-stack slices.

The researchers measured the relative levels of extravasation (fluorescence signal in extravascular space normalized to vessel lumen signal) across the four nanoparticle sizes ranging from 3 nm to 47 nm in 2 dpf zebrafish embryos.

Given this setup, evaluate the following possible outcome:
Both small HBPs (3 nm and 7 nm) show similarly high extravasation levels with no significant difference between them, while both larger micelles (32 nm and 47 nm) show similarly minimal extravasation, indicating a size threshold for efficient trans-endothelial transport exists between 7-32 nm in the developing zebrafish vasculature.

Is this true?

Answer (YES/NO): YES